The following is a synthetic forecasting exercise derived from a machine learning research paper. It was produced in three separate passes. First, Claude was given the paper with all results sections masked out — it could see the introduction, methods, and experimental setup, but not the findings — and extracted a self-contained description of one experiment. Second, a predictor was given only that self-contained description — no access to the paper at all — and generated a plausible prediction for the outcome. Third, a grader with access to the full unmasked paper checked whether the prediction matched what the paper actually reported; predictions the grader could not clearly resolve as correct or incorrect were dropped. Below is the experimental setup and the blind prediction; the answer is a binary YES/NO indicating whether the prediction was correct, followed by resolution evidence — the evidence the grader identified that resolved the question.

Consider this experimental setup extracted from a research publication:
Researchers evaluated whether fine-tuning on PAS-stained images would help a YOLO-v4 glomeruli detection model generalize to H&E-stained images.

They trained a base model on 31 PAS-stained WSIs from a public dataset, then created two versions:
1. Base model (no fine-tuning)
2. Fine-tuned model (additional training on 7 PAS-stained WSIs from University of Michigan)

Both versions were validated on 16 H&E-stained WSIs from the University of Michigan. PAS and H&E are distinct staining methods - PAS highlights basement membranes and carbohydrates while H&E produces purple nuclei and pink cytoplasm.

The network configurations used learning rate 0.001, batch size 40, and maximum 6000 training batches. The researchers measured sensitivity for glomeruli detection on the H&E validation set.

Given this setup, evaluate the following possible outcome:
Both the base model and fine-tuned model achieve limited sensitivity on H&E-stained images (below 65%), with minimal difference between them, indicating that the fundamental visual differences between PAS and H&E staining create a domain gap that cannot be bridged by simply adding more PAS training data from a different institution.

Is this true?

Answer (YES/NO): NO